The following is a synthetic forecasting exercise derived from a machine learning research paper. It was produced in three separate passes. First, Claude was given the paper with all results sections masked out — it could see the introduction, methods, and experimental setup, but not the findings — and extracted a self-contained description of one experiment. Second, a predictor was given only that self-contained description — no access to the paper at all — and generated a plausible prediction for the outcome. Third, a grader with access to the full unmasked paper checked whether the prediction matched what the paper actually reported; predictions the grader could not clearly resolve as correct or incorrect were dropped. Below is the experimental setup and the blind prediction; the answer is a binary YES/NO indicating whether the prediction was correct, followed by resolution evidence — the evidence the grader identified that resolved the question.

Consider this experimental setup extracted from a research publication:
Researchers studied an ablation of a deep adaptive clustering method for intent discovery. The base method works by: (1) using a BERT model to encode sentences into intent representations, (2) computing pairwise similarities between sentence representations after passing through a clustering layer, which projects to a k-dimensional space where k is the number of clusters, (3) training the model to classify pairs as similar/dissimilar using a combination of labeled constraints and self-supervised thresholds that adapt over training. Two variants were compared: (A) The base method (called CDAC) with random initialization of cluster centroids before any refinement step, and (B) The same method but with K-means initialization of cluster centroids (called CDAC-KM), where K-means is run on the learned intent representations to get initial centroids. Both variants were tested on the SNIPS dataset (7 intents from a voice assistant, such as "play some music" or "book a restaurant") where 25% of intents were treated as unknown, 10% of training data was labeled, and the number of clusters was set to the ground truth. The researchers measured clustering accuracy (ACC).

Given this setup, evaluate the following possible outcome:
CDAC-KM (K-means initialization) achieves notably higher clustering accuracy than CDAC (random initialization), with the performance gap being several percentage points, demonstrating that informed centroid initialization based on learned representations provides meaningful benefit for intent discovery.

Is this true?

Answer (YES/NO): YES